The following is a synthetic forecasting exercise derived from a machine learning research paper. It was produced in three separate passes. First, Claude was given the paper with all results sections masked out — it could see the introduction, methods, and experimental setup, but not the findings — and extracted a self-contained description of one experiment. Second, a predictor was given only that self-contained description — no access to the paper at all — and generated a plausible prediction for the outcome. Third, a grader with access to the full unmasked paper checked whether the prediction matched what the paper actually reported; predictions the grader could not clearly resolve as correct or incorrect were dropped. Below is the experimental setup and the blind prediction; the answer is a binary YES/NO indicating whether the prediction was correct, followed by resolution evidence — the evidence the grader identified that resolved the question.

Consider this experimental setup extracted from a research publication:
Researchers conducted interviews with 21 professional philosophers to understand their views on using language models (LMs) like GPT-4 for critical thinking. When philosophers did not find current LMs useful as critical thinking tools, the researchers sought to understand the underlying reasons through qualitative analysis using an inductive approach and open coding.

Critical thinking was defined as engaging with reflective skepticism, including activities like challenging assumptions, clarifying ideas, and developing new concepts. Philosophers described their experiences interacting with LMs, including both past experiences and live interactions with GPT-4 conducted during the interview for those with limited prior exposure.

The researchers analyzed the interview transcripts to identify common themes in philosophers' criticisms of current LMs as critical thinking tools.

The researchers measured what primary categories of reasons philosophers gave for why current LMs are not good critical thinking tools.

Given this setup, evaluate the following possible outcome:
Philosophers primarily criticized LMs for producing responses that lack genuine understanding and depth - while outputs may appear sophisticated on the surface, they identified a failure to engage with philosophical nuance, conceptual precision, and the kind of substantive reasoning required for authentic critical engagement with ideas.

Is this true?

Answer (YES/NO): NO